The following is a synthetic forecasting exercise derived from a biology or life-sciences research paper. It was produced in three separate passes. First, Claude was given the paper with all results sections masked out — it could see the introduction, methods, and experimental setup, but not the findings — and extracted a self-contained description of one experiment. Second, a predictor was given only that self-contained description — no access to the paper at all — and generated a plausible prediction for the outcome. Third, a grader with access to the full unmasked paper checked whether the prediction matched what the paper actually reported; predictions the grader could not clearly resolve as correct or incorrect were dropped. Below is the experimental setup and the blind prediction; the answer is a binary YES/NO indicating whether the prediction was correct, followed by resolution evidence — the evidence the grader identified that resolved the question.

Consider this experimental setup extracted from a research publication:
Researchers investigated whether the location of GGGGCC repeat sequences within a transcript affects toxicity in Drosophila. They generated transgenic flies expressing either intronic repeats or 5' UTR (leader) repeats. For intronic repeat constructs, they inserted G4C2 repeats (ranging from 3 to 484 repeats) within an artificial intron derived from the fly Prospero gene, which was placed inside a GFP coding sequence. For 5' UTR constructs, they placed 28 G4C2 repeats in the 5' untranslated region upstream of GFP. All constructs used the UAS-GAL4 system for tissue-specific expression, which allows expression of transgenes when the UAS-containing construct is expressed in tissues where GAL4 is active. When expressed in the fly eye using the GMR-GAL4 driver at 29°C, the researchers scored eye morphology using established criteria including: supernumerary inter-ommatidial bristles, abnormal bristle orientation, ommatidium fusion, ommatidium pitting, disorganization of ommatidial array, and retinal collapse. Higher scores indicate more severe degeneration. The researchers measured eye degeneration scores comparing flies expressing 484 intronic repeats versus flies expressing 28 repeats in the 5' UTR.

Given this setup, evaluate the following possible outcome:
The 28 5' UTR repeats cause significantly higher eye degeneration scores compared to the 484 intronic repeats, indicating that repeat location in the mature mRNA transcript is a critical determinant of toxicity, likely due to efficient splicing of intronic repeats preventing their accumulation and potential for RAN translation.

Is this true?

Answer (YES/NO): YES